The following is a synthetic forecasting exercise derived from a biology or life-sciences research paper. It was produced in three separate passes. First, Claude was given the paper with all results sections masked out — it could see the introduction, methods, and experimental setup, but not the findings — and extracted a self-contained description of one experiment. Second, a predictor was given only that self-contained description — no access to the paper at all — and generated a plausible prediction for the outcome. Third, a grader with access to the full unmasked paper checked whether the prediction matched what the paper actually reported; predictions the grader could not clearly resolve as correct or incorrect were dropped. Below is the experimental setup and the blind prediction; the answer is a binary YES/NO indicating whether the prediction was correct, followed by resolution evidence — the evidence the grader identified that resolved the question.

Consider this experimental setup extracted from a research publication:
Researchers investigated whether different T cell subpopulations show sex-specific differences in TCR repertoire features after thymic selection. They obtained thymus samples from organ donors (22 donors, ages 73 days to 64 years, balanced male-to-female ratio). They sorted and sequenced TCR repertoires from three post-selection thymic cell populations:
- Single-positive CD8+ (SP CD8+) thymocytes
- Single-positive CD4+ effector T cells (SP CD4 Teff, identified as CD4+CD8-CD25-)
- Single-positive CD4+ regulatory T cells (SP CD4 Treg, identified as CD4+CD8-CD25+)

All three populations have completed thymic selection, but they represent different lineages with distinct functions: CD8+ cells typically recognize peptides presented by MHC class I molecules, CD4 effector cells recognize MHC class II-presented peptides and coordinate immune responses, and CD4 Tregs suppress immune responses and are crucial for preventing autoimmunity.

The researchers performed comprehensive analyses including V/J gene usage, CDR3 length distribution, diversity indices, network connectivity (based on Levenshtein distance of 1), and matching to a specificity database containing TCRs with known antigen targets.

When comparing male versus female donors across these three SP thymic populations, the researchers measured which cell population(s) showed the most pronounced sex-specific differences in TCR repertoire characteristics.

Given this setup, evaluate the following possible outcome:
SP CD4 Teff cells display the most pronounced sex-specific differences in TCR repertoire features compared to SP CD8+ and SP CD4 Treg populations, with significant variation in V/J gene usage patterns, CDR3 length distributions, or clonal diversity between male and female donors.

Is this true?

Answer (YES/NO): NO